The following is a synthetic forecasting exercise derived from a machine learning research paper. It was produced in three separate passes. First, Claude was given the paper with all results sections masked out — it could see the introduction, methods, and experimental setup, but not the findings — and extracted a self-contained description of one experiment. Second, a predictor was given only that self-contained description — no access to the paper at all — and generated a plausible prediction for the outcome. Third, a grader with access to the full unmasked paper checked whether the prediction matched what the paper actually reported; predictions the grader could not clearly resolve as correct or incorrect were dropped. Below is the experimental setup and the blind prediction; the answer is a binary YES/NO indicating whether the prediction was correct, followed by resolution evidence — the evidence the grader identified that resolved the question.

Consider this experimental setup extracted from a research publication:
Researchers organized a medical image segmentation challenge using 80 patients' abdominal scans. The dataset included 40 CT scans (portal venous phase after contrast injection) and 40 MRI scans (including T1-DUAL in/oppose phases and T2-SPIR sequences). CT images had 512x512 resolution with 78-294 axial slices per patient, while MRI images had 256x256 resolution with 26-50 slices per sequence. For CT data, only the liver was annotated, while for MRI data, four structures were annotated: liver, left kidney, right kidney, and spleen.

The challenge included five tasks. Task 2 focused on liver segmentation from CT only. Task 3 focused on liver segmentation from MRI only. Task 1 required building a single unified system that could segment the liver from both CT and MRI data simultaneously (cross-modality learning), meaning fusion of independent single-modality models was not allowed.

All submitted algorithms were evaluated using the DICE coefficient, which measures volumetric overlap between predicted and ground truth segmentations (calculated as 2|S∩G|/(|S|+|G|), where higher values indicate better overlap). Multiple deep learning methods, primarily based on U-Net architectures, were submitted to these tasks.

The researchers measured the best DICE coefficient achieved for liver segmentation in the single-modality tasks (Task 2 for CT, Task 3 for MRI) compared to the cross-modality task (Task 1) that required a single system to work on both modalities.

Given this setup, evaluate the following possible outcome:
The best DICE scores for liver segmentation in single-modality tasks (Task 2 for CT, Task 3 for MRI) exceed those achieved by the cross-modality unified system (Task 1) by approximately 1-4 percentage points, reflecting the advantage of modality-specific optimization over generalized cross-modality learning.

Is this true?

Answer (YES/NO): NO